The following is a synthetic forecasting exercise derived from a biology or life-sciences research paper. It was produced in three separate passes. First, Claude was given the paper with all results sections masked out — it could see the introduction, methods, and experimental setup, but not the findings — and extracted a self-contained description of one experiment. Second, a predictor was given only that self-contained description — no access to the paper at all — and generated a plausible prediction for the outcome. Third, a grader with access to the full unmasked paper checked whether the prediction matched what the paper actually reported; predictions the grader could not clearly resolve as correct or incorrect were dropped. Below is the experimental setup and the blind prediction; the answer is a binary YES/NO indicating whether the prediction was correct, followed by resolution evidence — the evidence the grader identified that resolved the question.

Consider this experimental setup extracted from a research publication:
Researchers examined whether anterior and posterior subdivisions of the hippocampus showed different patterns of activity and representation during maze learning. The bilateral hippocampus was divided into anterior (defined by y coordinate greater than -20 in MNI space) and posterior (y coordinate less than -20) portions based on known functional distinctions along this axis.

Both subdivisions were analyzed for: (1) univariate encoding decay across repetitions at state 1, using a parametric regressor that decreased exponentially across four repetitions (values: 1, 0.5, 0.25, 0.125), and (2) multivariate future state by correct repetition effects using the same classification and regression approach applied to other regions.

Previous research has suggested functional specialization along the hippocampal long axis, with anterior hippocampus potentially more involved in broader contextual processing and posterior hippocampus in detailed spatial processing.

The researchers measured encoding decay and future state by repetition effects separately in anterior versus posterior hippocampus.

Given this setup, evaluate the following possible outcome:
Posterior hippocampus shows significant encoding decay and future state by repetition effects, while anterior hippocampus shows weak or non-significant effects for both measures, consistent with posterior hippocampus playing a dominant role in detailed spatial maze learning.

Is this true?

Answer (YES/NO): NO